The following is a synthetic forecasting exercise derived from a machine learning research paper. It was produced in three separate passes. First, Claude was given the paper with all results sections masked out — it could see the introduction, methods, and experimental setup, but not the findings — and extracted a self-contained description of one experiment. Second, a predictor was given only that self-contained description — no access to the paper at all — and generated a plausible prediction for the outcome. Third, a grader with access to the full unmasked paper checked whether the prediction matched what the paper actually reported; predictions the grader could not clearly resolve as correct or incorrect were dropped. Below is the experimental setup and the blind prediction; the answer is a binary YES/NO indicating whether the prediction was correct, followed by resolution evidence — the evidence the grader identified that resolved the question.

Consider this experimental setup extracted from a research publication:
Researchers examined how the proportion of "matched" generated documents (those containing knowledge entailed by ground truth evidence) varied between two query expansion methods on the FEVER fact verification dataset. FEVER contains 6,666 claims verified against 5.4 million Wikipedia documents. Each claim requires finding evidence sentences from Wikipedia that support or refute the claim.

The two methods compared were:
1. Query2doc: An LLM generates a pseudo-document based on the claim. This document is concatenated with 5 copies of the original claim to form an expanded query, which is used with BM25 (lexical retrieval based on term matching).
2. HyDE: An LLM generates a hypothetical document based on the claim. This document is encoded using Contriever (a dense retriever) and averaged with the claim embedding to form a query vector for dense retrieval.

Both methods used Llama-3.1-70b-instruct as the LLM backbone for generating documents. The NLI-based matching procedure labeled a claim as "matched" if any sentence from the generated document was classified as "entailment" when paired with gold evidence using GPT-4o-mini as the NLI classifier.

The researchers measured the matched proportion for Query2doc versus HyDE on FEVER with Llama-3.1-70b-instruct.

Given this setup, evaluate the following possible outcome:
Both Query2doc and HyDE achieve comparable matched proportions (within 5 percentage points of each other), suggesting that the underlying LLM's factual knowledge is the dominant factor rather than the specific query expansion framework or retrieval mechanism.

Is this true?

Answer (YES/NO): NO